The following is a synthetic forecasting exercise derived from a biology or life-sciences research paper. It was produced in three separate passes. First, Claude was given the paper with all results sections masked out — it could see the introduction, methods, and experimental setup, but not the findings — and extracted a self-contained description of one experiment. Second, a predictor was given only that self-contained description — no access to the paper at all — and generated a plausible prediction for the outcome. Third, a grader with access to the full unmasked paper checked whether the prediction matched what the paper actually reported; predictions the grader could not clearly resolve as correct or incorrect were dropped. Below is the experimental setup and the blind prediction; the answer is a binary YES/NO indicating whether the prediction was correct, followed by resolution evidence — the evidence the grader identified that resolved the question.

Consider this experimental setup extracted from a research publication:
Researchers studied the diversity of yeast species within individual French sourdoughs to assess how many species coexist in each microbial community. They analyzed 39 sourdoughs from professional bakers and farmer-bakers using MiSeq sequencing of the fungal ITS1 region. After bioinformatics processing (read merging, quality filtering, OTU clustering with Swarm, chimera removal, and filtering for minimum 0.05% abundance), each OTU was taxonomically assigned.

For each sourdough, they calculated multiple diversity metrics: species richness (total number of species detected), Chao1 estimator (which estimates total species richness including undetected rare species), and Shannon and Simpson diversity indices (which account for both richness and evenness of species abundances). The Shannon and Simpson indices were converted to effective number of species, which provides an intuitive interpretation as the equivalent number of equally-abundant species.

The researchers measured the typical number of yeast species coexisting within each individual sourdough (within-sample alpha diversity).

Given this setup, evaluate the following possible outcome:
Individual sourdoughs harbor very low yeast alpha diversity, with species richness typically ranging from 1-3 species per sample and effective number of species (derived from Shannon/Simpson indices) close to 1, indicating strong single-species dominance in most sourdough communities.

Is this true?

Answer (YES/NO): NO